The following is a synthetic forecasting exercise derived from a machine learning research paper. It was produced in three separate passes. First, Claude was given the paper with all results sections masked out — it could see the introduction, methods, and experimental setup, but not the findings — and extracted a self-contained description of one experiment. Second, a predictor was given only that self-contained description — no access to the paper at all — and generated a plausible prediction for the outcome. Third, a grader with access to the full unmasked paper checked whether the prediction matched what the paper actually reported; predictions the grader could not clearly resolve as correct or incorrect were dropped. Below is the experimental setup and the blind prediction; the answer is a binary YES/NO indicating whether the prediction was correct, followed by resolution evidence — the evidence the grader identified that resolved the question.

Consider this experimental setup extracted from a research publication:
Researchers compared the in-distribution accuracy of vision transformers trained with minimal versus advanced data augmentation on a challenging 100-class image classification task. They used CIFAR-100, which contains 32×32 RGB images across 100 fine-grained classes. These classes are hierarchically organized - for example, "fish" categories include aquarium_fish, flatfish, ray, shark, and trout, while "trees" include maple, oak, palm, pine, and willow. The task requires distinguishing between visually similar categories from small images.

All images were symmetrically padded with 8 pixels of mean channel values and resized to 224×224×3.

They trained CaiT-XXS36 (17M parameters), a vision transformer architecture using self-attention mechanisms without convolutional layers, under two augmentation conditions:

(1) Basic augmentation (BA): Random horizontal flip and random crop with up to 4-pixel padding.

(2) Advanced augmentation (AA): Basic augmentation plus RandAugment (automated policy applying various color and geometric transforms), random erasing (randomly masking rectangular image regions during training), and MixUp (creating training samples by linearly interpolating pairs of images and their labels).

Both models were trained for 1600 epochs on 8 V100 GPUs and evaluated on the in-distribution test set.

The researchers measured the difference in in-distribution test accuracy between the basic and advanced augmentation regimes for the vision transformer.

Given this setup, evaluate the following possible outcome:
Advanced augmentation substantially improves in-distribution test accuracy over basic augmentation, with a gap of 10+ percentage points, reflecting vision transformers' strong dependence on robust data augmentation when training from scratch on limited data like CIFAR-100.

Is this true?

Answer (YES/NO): YES